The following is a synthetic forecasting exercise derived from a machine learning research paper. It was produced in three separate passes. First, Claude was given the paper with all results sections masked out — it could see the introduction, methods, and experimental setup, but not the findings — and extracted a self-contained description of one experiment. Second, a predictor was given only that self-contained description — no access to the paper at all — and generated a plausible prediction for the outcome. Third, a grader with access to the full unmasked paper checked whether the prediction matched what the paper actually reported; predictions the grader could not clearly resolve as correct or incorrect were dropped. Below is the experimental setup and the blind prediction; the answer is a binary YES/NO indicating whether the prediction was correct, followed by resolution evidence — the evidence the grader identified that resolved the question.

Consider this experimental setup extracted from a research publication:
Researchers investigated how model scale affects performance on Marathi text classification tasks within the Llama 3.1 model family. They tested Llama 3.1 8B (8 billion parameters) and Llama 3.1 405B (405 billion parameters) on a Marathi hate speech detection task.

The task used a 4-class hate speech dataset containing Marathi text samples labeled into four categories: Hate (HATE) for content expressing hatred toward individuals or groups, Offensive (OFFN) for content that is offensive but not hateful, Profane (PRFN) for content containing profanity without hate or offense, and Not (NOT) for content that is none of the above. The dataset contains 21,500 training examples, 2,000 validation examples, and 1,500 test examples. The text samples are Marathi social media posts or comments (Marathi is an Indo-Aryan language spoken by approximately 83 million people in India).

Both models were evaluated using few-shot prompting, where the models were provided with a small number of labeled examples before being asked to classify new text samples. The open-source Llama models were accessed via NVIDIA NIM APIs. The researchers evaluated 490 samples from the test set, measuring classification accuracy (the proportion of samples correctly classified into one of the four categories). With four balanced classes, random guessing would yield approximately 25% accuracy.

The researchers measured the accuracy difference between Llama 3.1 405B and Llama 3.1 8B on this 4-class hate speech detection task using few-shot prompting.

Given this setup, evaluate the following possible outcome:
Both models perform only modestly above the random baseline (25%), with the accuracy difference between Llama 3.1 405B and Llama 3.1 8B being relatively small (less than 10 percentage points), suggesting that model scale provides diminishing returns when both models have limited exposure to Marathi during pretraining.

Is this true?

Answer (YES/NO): YES